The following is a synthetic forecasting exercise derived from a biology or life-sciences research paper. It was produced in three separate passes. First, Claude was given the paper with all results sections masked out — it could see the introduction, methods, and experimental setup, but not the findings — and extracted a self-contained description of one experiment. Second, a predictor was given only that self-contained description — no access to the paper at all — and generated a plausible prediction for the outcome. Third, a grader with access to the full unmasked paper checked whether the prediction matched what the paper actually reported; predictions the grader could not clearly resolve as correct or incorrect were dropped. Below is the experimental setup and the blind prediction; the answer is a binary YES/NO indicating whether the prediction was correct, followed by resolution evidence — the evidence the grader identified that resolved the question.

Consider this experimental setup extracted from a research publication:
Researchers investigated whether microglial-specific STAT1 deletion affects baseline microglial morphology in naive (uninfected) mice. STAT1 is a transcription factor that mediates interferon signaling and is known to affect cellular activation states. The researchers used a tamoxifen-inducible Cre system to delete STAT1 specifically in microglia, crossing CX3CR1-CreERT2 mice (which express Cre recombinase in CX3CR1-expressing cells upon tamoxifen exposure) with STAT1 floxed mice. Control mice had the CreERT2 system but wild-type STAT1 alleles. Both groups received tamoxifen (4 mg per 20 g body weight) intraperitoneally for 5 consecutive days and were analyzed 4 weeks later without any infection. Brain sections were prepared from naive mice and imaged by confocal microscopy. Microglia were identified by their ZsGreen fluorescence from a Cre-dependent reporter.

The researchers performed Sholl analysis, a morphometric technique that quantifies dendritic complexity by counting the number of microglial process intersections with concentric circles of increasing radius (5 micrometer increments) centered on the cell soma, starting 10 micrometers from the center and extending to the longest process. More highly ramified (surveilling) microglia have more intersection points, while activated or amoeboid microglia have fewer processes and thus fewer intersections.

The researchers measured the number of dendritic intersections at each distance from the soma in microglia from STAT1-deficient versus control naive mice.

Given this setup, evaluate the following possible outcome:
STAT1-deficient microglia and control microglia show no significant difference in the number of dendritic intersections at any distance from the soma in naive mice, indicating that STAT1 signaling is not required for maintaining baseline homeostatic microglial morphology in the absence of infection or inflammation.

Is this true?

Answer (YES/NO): YES